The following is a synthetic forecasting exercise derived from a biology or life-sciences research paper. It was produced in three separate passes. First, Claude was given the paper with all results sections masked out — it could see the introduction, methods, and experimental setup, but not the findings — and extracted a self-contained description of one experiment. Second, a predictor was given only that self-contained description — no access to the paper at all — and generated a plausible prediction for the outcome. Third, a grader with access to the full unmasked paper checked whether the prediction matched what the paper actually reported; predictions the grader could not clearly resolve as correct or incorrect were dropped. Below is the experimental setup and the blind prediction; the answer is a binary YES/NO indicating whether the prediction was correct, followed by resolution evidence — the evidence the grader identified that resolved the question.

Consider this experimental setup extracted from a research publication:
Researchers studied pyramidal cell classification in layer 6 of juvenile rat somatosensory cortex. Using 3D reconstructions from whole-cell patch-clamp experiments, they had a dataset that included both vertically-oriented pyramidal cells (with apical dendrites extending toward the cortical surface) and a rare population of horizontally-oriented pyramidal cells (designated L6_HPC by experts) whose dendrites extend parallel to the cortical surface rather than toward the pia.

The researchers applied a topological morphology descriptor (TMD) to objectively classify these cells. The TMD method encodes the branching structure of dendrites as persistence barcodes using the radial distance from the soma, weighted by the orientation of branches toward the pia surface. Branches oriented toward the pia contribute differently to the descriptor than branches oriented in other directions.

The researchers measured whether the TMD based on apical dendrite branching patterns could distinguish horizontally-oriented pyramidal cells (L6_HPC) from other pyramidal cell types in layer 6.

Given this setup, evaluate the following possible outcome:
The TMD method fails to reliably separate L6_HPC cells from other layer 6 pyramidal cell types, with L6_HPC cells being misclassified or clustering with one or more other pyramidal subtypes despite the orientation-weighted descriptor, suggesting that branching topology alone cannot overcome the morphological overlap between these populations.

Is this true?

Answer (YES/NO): YES